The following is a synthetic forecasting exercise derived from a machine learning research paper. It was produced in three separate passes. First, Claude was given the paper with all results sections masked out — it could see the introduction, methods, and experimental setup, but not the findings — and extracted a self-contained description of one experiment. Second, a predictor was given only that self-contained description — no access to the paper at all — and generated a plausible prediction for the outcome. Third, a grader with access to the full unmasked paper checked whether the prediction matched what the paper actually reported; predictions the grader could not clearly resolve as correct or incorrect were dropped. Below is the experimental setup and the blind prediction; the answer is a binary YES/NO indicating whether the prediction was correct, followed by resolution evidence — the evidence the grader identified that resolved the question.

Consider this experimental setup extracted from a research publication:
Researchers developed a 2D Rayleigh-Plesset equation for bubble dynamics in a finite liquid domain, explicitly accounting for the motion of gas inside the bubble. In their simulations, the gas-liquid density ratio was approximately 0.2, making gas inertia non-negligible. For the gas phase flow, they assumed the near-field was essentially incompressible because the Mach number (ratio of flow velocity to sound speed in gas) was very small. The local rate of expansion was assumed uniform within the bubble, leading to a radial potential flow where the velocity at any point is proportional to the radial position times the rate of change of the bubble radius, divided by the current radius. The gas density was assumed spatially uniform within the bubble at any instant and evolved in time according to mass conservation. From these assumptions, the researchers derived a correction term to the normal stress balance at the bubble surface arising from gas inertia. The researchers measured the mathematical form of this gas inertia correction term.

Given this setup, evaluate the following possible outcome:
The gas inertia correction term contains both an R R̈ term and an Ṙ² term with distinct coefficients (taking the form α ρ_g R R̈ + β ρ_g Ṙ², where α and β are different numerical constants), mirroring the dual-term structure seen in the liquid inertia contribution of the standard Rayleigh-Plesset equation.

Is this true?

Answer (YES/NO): NO